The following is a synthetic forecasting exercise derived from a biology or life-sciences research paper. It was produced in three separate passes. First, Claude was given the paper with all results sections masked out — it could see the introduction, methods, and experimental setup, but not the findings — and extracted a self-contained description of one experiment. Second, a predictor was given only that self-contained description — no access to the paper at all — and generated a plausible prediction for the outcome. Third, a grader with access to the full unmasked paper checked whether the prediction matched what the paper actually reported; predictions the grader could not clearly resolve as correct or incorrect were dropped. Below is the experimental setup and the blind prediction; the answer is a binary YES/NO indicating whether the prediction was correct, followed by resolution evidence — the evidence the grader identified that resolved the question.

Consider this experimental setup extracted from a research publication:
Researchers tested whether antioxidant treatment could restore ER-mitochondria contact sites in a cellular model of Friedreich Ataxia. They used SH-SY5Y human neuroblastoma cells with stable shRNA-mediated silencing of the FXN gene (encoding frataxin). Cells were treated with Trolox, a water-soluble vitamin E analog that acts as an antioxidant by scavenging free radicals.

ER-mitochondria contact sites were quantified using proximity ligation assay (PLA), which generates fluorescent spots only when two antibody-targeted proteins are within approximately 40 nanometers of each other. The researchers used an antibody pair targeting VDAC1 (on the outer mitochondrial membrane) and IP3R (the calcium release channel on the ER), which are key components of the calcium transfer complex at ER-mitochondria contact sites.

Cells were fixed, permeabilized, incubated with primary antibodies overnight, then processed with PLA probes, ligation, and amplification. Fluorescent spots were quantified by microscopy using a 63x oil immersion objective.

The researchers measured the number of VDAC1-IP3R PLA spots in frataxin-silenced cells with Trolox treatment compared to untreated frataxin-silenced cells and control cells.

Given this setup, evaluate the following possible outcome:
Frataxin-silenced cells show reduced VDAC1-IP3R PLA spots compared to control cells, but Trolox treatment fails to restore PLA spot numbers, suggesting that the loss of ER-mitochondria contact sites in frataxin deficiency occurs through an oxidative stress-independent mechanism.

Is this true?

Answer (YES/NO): NO